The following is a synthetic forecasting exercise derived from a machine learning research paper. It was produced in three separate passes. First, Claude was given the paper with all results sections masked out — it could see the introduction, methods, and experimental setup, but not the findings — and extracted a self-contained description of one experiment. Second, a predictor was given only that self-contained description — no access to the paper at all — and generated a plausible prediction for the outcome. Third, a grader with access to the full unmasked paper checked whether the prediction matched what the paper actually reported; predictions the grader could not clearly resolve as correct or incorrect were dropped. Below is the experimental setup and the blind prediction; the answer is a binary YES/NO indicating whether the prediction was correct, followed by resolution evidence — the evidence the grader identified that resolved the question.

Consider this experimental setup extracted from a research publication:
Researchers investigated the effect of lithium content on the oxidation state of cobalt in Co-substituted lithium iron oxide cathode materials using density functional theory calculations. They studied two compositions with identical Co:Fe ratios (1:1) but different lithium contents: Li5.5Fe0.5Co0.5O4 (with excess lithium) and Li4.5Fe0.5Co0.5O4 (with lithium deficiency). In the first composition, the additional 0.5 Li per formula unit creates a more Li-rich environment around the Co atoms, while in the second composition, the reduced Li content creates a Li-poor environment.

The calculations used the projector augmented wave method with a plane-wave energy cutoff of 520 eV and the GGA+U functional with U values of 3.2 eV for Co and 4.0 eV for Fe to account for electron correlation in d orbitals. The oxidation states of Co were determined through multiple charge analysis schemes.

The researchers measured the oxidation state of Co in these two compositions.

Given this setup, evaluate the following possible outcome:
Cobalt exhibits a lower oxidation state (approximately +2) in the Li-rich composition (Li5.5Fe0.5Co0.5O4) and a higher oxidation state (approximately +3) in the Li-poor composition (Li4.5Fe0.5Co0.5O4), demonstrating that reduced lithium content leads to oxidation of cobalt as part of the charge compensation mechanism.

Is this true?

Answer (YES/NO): NO